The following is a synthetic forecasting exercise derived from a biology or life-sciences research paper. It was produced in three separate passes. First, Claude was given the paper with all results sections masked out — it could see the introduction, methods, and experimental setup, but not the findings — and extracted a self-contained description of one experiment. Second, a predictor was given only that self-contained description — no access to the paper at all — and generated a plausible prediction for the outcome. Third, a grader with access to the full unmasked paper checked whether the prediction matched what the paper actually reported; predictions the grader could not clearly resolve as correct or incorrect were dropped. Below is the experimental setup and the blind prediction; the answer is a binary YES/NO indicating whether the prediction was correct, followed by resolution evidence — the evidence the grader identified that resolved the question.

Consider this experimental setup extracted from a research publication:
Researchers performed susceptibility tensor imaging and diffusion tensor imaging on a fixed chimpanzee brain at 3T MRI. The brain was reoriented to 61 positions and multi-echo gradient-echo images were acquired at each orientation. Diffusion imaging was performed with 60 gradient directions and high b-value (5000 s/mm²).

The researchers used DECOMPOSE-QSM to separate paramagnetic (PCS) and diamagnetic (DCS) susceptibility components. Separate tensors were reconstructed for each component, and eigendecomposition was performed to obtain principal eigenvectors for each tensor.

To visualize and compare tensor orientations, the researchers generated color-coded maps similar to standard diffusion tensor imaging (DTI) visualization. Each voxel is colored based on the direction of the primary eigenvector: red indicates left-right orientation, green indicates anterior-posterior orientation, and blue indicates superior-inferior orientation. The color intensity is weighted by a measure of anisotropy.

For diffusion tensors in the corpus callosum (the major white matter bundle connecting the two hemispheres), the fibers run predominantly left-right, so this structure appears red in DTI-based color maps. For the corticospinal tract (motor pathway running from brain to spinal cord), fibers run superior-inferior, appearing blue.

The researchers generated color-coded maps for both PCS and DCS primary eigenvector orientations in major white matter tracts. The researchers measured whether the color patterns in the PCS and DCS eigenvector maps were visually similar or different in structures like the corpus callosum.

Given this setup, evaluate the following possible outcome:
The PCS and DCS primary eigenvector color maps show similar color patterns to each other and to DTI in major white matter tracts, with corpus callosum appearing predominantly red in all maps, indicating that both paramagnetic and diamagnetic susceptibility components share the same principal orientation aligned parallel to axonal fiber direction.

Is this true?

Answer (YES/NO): YES